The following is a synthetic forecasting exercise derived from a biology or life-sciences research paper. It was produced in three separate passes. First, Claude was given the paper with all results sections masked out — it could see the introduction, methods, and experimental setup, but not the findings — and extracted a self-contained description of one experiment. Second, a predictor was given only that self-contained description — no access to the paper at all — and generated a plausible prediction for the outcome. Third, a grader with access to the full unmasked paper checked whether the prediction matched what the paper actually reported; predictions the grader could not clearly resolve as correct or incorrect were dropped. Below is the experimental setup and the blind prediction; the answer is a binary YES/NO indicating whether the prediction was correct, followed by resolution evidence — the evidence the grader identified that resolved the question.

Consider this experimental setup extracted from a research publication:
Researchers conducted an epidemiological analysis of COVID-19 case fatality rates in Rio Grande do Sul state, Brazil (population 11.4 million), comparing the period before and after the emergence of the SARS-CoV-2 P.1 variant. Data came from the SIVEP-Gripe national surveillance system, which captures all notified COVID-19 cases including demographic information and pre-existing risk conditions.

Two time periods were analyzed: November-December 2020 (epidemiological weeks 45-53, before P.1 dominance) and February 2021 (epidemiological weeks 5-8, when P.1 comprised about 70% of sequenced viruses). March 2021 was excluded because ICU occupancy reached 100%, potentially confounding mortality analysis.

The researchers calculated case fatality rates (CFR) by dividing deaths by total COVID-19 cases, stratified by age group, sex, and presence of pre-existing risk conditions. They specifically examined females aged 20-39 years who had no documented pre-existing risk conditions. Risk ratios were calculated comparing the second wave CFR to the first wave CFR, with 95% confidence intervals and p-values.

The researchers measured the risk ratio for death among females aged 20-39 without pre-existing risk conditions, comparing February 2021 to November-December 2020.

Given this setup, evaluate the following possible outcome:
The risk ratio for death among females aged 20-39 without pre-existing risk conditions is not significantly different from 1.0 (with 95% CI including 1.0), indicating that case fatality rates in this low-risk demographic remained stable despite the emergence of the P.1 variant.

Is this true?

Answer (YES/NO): NO